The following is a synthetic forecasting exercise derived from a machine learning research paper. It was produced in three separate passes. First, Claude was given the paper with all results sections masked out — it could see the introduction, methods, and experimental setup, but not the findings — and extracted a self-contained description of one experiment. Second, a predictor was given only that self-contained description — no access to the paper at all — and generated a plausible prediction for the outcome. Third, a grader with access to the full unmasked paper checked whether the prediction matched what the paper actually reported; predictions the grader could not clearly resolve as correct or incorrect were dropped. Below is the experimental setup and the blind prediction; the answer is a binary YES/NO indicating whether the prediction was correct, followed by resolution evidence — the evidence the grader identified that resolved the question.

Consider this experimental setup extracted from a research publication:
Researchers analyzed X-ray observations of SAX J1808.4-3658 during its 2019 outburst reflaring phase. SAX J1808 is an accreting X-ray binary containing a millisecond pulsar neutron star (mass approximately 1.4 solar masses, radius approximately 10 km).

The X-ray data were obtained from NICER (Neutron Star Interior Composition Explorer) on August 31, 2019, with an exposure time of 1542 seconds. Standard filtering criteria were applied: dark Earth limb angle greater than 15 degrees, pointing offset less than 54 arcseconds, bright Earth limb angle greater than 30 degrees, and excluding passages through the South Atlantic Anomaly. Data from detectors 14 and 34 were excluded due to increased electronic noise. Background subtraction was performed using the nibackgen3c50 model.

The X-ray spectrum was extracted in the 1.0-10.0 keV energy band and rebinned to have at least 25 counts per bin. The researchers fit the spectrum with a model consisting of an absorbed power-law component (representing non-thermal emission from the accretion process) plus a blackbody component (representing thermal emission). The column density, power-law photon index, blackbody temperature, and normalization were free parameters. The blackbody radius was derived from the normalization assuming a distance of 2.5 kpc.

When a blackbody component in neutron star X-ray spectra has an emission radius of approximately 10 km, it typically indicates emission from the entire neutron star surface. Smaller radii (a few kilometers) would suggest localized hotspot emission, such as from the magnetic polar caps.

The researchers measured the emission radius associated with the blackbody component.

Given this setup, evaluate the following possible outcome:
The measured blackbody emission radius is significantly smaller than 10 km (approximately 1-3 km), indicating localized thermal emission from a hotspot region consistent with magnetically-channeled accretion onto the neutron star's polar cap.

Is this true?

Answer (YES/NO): YES